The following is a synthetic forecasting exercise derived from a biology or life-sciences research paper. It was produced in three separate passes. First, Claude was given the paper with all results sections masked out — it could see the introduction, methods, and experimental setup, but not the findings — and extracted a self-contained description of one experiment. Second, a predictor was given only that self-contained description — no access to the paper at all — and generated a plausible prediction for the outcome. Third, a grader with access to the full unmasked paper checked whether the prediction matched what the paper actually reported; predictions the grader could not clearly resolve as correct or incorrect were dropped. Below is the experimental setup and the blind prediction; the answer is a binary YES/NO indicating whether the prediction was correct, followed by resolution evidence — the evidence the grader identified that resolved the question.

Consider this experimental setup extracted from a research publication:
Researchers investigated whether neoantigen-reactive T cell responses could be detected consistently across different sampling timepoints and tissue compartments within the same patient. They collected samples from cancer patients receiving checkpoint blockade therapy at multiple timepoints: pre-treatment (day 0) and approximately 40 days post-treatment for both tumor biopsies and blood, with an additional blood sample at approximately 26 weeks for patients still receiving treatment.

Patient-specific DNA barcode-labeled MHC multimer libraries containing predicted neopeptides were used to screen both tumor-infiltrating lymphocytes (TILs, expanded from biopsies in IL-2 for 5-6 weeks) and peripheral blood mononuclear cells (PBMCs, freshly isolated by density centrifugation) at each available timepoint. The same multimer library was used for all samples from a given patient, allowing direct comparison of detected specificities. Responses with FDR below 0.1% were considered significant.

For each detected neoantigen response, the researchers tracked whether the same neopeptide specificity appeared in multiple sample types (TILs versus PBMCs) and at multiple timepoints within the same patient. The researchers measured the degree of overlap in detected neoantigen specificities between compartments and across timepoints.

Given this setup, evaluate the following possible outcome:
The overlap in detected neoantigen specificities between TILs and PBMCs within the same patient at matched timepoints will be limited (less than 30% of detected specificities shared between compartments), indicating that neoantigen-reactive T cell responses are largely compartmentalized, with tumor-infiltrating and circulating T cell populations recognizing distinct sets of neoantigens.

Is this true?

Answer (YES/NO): YES